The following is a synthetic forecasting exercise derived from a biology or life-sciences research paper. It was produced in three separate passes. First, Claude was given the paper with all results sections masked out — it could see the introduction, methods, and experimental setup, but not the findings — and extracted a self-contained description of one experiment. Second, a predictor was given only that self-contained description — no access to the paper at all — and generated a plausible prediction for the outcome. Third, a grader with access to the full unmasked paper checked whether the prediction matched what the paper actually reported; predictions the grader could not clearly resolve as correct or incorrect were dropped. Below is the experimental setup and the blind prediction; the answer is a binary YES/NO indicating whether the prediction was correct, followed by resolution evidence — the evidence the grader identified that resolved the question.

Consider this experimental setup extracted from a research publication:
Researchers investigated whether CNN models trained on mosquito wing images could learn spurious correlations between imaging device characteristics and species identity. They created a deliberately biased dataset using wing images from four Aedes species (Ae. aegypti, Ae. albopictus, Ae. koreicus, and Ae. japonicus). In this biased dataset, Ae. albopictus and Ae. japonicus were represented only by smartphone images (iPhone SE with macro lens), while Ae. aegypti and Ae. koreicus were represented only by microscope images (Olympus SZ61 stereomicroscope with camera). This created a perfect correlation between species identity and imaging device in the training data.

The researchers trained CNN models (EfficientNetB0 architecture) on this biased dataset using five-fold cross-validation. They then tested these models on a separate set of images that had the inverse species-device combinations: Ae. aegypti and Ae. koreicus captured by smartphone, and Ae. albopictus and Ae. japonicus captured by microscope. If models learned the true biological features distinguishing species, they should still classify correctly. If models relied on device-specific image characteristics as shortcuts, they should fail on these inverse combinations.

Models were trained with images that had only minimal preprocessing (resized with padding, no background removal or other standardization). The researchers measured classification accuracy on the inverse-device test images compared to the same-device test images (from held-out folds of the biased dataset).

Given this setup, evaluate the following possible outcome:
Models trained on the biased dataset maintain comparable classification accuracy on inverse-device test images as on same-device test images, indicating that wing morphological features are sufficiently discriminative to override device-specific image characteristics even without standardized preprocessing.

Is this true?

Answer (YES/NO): NO